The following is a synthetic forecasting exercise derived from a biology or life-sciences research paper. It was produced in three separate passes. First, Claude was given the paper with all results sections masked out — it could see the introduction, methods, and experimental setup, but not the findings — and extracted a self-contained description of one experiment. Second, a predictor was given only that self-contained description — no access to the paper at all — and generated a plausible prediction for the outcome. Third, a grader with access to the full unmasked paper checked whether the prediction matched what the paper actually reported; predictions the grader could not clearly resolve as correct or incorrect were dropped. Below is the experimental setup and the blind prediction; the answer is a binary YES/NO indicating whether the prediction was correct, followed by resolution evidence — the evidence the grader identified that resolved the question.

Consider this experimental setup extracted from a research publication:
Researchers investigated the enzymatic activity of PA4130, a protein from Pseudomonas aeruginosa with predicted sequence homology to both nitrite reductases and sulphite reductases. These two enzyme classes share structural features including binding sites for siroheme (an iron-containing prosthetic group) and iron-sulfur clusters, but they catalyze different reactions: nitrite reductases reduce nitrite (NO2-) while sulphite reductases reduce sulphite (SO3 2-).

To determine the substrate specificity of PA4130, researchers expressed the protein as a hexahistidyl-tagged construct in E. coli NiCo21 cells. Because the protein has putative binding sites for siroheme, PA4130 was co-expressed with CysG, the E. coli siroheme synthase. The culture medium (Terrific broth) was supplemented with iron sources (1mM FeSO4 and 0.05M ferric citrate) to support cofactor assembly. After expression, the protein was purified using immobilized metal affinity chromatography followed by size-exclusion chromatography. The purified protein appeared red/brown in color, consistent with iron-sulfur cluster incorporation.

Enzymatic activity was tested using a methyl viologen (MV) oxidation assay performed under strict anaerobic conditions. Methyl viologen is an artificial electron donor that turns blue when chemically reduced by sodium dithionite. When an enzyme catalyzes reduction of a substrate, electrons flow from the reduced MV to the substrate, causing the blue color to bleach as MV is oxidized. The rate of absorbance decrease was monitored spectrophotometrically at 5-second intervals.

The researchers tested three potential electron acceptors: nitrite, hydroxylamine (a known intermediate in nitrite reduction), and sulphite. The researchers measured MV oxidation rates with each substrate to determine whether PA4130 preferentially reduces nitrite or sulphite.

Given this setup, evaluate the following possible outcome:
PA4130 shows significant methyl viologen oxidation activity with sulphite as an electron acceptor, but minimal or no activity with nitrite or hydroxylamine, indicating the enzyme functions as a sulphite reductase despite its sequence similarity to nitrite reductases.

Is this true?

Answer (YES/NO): NO